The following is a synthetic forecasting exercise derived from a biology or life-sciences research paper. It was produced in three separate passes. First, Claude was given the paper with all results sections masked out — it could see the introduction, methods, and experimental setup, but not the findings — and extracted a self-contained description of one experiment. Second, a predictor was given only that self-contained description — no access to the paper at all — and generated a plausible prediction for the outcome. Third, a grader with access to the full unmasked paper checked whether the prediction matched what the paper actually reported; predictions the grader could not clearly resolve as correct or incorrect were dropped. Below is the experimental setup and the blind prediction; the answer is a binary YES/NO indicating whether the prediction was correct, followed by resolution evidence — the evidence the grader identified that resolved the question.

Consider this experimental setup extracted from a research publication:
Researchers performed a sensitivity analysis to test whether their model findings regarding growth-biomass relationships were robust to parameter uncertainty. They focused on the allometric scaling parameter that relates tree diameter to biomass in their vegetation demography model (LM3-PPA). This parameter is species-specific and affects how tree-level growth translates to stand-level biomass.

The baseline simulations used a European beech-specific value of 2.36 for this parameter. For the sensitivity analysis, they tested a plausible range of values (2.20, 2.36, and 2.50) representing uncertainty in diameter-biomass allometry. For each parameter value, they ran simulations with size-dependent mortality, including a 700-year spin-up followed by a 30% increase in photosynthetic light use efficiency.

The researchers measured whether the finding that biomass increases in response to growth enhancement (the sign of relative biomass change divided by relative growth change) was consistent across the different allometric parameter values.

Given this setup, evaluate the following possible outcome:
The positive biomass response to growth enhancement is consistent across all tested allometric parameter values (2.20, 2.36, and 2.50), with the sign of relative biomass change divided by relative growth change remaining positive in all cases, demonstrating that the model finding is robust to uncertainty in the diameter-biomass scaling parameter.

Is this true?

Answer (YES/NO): YES